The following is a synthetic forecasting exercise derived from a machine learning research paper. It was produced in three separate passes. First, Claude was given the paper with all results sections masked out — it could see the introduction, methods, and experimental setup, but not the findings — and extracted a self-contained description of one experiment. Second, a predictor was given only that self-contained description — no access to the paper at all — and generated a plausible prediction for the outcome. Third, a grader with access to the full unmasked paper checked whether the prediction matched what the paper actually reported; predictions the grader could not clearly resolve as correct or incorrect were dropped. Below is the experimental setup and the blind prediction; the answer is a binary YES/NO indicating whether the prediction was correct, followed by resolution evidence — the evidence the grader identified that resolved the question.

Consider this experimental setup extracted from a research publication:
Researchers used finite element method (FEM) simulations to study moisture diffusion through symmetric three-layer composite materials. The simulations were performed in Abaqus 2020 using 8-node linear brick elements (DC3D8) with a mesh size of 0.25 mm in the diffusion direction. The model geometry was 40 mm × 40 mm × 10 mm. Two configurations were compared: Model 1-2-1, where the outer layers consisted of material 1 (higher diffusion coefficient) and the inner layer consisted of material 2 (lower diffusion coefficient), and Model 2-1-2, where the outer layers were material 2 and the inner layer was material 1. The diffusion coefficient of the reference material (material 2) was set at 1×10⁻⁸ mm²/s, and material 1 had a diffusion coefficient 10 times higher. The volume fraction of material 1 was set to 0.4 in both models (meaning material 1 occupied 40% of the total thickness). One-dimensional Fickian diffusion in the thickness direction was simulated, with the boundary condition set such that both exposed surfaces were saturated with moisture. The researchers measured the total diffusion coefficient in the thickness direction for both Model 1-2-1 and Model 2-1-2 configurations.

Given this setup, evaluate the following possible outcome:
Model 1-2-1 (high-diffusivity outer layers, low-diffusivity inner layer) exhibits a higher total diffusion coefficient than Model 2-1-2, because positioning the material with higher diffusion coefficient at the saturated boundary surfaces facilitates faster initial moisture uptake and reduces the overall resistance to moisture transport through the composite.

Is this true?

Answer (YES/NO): YES